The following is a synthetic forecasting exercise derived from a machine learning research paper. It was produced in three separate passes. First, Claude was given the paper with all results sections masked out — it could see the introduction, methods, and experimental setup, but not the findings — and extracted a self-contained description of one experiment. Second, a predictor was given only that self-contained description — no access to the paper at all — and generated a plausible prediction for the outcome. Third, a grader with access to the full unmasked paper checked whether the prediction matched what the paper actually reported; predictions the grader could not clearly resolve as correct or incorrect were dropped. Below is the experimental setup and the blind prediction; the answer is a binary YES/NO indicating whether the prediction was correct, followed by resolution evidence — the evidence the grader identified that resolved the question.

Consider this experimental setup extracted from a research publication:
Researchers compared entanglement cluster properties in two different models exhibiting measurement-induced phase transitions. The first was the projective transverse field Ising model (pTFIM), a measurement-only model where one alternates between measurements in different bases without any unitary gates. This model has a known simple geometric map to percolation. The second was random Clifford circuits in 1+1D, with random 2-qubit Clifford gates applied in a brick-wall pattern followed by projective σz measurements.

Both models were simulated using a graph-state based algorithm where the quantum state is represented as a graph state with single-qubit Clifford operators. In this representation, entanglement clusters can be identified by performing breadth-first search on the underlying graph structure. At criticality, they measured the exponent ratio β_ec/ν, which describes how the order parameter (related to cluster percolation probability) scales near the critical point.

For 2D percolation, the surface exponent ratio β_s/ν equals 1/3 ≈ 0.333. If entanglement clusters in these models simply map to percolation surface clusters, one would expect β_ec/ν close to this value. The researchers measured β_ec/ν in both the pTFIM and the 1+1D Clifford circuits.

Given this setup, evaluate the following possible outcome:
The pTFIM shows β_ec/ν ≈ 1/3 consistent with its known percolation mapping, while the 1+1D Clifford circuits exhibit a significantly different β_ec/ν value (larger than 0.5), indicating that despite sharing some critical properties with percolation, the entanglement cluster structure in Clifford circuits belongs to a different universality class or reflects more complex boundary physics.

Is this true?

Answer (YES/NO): NO